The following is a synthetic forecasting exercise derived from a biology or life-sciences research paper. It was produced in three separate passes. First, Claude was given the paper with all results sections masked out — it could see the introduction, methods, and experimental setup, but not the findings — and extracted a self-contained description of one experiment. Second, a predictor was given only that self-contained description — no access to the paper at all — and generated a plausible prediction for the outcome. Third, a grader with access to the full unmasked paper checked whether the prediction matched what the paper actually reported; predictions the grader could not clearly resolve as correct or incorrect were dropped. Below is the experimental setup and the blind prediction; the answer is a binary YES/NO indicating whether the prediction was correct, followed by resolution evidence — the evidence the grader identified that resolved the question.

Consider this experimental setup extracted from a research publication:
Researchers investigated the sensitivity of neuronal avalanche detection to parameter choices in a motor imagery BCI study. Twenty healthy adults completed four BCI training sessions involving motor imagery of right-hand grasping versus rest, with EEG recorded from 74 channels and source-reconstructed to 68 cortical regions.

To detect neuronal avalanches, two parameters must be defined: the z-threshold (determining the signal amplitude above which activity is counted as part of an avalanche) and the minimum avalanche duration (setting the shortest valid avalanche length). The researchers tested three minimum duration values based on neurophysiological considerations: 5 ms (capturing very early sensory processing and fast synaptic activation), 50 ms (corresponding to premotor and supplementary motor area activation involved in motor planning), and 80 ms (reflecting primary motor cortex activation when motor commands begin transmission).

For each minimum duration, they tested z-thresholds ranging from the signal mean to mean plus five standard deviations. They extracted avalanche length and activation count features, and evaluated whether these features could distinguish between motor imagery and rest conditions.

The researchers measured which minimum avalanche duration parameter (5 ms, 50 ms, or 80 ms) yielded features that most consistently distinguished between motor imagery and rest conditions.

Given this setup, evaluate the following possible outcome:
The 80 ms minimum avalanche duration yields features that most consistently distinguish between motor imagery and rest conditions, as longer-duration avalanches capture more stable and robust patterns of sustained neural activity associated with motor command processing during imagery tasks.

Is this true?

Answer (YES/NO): NO